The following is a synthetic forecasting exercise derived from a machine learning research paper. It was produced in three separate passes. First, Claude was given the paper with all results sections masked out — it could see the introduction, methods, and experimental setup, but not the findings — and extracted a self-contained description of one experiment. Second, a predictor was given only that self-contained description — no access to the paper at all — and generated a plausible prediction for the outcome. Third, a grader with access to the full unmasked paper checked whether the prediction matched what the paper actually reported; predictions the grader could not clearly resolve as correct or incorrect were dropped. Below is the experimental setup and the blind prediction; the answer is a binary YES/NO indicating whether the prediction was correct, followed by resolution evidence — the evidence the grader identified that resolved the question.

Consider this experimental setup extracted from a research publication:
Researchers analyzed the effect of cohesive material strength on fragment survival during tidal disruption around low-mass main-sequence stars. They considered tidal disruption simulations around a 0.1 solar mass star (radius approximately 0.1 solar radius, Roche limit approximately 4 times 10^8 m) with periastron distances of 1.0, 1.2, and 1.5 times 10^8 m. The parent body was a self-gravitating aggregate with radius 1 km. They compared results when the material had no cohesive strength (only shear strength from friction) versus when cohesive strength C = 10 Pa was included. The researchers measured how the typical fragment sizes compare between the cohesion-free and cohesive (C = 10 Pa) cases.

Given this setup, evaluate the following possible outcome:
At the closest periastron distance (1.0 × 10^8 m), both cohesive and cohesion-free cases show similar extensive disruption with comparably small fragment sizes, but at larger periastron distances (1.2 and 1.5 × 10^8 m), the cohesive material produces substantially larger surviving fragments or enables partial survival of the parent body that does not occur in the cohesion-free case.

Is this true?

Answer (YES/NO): NO